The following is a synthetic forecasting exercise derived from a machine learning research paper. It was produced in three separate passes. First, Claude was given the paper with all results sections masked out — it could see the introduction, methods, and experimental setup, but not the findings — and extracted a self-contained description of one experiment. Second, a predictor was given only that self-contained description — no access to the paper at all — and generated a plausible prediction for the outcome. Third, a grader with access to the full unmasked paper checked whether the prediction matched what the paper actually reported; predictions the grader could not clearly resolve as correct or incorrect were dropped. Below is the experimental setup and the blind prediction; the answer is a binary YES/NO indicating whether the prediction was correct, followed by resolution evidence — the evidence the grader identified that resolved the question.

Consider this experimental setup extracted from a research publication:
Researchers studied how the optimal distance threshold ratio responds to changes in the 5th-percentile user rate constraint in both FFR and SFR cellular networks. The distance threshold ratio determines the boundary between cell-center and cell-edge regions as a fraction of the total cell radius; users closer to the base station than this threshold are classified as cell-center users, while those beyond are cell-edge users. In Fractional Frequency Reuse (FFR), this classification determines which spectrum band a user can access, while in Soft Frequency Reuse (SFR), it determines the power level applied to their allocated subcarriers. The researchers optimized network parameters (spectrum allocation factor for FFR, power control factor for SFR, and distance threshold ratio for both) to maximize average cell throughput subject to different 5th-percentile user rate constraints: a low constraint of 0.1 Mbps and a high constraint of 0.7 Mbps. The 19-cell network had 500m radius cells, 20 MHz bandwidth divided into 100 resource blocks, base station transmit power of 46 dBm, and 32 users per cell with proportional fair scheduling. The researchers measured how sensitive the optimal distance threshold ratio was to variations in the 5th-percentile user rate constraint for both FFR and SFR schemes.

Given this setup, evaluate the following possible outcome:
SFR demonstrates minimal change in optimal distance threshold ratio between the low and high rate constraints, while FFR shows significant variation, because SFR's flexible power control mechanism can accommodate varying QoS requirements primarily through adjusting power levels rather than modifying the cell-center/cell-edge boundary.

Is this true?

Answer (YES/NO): NO